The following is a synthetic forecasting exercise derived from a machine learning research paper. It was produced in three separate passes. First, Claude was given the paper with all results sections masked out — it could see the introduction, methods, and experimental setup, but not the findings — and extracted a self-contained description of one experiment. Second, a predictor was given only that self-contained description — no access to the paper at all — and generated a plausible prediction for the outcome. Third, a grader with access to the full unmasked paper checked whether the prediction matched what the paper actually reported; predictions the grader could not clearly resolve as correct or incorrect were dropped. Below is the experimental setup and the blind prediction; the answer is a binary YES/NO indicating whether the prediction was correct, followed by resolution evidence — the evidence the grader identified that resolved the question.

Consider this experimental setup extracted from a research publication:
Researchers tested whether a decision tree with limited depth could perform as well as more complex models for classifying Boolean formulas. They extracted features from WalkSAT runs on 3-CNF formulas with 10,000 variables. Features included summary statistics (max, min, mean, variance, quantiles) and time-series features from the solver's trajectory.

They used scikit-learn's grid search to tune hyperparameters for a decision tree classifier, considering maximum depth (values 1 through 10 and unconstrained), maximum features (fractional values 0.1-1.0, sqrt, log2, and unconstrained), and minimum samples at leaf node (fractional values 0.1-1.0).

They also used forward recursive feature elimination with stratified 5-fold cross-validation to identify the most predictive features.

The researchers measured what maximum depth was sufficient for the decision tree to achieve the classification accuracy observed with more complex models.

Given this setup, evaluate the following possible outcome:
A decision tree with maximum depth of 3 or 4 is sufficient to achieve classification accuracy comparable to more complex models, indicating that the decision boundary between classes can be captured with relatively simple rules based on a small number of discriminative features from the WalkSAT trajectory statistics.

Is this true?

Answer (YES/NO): YES